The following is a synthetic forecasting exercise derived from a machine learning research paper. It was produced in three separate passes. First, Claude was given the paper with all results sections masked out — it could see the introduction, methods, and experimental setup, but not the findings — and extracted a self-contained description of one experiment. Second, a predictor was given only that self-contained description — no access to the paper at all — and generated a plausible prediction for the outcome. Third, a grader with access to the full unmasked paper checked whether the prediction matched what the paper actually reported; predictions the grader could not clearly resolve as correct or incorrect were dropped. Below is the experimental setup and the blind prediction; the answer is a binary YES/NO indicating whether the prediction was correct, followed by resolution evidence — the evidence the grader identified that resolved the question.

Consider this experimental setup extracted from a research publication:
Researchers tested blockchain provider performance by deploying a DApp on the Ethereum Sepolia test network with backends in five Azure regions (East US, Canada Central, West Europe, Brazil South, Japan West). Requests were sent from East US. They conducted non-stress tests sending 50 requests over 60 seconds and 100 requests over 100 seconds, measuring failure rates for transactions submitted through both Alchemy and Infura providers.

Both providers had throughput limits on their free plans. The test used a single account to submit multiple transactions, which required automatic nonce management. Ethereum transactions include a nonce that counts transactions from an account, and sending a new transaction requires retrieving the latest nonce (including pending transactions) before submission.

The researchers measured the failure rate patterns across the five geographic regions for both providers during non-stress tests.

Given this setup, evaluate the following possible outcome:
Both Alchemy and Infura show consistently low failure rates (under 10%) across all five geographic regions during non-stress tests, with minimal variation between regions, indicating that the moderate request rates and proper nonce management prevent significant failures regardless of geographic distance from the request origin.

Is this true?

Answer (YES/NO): NO